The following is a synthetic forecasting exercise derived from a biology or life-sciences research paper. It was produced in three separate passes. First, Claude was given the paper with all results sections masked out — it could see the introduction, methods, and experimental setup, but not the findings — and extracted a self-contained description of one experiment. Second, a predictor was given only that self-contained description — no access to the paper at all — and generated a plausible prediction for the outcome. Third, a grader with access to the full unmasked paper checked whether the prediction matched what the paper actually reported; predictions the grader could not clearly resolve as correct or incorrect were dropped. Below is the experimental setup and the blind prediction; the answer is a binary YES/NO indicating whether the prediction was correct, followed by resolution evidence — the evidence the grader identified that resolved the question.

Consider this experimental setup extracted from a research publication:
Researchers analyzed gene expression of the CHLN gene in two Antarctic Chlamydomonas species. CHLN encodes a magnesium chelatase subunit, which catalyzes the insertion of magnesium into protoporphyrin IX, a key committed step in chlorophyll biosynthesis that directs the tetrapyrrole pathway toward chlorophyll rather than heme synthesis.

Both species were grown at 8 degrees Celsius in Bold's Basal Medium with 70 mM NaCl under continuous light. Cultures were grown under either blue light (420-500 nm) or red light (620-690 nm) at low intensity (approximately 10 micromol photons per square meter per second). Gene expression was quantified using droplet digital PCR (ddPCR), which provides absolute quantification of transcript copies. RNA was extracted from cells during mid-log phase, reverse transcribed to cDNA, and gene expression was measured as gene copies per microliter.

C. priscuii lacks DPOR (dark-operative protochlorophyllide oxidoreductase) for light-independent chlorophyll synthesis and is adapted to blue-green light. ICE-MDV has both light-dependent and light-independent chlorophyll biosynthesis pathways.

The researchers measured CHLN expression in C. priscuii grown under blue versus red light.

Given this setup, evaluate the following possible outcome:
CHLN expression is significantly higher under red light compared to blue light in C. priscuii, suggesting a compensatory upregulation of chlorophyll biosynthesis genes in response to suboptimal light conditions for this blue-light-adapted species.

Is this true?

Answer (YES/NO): NO